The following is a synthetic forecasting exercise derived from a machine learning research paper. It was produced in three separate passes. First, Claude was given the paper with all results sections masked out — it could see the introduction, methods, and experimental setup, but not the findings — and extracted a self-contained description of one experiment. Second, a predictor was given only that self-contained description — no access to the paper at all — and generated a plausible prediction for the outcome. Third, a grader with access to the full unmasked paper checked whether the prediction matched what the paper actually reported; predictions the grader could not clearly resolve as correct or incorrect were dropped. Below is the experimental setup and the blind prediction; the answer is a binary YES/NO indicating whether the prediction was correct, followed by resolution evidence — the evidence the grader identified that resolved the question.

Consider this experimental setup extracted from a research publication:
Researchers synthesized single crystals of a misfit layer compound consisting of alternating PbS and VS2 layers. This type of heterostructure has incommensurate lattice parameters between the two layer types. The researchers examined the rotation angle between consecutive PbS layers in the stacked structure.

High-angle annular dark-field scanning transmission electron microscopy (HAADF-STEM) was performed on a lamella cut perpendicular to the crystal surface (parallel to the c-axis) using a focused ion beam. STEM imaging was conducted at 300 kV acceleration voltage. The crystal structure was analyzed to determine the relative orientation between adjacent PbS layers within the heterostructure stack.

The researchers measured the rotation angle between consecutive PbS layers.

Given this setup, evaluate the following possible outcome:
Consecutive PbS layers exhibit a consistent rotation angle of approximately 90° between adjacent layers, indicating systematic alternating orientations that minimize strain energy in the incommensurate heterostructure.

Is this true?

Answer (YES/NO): NO